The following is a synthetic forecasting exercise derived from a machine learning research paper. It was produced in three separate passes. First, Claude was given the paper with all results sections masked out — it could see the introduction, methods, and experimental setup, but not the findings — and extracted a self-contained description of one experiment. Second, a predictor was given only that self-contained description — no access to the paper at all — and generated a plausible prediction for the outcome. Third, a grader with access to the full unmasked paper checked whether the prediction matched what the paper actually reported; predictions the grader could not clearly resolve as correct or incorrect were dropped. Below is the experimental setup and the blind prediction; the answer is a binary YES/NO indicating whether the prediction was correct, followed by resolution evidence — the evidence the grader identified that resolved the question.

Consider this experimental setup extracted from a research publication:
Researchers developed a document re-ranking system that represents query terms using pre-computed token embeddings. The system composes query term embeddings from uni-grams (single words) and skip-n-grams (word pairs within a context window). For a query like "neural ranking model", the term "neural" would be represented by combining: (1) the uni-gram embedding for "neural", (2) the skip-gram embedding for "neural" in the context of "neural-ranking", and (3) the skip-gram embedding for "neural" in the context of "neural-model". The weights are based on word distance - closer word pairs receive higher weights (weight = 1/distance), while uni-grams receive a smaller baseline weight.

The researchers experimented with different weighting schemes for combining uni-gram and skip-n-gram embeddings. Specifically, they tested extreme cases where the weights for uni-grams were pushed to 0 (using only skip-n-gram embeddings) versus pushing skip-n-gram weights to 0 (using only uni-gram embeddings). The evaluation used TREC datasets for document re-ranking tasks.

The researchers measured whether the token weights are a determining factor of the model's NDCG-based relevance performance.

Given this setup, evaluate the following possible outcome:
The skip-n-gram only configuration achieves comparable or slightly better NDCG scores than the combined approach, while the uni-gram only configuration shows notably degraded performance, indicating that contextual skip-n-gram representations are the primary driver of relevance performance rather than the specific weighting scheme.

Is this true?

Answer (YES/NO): NO